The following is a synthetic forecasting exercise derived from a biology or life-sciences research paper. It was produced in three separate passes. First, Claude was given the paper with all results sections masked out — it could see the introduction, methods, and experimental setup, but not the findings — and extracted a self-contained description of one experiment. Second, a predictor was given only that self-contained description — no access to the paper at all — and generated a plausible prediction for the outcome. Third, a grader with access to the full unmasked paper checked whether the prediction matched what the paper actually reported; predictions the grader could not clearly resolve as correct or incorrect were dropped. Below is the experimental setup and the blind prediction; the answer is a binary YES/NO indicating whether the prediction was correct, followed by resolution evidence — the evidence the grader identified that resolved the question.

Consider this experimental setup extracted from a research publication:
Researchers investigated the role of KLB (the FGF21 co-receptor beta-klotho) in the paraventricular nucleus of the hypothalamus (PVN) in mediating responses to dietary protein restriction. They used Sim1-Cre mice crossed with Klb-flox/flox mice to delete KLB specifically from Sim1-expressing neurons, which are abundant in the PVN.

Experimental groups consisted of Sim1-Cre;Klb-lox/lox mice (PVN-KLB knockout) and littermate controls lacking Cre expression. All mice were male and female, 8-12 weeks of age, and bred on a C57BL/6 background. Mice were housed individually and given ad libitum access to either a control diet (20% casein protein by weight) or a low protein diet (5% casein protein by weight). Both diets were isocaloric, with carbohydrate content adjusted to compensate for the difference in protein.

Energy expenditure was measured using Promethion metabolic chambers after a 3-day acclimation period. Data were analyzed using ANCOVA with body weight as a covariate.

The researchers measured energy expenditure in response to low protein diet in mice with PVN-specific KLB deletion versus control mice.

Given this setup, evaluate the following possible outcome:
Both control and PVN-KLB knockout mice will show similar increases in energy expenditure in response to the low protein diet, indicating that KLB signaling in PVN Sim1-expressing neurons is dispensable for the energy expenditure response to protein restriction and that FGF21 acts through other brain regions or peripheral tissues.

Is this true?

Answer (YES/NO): YES